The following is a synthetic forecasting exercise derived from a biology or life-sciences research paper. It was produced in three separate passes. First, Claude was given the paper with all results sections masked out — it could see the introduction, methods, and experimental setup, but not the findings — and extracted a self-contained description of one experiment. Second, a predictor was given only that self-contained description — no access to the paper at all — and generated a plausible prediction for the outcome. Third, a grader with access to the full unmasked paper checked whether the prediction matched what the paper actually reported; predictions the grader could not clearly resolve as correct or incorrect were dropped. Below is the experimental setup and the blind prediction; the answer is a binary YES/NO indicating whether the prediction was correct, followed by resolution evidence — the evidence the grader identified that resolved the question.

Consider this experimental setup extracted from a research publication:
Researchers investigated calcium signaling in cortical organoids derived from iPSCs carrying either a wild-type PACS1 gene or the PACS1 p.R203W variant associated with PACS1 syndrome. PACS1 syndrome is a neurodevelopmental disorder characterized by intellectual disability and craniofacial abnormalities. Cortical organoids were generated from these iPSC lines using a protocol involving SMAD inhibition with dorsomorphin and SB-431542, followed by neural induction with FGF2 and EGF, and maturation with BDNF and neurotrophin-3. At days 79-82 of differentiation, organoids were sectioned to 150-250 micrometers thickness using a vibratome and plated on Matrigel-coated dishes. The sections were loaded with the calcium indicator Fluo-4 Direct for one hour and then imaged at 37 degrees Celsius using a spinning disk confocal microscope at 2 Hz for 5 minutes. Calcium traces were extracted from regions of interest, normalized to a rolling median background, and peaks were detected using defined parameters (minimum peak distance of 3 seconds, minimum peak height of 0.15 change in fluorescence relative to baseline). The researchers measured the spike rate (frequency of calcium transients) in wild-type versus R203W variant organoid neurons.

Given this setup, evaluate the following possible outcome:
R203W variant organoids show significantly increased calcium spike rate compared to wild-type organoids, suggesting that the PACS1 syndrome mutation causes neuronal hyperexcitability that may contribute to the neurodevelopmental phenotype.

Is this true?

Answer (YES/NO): YES